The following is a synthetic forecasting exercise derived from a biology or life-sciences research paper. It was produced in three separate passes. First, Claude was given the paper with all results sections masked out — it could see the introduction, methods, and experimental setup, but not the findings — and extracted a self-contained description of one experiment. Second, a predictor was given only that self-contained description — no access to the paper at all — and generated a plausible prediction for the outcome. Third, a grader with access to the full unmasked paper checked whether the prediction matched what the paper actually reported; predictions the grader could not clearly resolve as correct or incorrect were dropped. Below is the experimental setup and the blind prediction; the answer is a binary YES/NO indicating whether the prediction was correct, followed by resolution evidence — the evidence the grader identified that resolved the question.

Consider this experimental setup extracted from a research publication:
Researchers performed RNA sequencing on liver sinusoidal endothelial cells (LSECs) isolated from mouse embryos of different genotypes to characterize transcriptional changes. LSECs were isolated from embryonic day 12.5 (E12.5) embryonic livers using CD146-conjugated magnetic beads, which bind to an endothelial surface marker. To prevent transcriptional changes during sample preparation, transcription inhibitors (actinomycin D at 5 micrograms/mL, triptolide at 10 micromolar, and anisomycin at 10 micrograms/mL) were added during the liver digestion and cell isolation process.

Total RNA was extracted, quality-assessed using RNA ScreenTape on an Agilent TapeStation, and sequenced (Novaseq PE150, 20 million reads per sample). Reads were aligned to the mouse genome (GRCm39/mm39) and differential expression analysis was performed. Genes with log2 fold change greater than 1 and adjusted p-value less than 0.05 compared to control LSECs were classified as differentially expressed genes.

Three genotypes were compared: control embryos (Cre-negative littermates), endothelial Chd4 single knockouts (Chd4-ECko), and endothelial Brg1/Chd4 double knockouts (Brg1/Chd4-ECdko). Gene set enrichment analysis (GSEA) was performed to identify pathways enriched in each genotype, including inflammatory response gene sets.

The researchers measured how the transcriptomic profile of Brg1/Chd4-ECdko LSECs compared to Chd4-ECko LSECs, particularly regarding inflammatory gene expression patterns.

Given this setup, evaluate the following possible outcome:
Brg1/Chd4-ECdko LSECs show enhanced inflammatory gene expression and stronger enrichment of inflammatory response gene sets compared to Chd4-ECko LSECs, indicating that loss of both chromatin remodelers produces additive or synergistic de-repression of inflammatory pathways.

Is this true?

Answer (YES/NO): NO